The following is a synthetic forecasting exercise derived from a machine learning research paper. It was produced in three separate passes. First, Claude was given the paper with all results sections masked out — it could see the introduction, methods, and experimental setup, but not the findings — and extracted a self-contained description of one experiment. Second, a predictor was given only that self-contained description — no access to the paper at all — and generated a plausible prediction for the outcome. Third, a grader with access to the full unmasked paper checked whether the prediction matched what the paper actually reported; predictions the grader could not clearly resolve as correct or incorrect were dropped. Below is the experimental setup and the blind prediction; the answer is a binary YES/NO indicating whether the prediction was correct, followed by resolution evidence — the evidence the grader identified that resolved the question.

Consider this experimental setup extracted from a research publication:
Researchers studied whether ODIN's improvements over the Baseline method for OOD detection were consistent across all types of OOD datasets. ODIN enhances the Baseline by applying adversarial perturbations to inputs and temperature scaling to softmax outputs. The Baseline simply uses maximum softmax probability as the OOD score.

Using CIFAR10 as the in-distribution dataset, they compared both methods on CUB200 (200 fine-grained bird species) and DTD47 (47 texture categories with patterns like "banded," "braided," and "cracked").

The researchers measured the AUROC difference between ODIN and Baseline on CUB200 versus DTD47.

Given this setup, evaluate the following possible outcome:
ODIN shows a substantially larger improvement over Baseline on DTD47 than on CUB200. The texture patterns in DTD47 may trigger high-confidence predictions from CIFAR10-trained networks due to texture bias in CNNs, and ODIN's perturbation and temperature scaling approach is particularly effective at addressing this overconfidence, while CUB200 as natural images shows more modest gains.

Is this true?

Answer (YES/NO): YES